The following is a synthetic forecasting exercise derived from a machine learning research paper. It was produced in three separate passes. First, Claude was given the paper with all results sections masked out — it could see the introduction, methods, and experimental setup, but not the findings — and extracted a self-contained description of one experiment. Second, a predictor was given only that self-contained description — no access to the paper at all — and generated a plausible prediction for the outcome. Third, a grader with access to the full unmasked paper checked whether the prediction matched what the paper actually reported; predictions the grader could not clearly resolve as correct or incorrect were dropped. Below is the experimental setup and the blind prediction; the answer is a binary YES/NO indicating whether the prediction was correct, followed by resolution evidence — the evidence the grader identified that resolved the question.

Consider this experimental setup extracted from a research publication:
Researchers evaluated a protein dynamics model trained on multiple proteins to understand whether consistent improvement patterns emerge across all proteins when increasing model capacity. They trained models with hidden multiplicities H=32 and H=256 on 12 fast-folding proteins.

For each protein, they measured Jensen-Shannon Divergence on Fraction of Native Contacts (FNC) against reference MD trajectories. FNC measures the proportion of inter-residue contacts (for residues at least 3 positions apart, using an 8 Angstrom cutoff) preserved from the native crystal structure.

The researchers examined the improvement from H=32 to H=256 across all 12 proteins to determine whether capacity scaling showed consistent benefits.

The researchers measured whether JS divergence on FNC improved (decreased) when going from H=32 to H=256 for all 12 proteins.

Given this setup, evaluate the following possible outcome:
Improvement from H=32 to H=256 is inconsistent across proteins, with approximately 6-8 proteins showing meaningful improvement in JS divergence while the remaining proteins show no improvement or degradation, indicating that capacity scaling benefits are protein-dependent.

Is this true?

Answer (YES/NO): NO